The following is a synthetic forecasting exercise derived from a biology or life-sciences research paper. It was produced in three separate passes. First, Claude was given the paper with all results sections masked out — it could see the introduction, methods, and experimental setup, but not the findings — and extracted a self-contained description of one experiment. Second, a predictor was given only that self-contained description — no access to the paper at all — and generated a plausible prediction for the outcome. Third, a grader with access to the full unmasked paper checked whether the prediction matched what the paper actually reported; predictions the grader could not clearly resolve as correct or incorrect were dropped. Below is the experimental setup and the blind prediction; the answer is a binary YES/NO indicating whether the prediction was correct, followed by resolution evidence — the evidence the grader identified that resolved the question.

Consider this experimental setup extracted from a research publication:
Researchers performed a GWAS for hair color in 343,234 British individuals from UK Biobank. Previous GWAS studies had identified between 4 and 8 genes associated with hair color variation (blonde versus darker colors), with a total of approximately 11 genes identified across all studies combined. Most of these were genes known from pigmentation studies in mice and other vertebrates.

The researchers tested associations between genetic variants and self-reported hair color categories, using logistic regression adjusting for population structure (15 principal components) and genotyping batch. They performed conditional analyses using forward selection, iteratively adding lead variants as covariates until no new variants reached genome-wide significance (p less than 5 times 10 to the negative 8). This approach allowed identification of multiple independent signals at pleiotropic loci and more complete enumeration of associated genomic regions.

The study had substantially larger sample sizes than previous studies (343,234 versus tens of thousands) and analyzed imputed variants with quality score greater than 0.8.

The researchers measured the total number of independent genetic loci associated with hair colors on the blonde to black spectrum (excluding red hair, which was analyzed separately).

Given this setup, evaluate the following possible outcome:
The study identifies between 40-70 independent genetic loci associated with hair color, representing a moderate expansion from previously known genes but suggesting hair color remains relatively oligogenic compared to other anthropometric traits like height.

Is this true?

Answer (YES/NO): NO